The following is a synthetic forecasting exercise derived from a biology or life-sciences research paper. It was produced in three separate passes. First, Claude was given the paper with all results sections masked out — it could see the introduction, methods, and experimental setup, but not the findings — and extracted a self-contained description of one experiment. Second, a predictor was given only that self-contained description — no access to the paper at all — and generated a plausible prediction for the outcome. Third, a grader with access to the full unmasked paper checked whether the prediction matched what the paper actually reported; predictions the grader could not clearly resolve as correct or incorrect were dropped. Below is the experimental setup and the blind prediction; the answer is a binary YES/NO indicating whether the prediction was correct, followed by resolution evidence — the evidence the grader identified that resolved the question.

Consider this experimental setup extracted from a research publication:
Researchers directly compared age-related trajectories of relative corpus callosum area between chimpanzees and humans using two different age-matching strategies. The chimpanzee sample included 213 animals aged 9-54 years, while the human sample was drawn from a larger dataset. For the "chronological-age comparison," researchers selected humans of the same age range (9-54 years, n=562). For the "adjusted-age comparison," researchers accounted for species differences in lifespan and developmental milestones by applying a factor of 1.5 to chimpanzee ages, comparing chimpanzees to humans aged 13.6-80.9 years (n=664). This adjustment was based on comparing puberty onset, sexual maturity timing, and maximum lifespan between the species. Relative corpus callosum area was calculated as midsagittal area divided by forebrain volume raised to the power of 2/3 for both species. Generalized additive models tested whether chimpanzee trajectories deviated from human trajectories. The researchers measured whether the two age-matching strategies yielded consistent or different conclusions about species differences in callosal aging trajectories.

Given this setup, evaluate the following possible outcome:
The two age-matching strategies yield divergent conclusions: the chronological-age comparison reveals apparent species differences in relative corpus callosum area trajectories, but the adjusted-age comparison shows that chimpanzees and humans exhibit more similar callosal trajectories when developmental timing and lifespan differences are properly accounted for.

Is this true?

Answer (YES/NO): NO